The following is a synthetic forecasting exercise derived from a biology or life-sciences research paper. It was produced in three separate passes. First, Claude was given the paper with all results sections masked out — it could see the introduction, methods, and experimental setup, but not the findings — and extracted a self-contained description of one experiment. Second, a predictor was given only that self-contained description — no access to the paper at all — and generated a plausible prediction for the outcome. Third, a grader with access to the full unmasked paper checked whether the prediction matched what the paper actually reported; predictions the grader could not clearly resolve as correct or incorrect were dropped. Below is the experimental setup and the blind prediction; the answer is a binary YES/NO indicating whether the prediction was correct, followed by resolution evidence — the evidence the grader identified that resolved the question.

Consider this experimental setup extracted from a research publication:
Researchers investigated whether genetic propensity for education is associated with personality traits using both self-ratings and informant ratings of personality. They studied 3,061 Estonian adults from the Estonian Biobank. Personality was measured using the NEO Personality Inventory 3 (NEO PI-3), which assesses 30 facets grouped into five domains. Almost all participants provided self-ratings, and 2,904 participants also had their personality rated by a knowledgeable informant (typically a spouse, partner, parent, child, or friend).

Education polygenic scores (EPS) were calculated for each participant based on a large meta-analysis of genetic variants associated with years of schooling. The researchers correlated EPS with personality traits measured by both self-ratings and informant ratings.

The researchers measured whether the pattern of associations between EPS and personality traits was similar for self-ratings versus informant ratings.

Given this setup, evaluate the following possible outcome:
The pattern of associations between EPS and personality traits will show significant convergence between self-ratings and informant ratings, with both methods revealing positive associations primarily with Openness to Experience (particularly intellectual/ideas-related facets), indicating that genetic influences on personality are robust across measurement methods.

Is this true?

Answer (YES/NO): YES